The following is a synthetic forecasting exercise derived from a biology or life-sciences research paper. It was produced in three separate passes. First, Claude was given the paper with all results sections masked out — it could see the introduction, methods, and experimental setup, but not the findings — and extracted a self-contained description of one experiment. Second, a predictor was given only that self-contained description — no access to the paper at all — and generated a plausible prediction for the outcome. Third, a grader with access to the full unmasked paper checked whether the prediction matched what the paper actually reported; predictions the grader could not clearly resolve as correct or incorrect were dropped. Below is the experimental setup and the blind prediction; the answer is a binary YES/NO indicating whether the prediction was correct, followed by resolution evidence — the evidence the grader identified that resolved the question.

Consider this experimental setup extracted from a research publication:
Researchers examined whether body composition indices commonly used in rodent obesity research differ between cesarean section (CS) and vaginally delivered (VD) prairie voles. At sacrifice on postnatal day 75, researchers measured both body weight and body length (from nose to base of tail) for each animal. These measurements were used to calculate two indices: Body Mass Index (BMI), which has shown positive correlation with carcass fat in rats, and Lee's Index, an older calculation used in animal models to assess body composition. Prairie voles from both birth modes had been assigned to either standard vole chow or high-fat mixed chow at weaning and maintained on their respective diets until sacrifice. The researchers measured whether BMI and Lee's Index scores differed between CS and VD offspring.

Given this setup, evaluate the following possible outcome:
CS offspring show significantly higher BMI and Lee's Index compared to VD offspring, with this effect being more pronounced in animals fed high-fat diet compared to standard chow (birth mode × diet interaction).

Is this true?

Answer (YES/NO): NO